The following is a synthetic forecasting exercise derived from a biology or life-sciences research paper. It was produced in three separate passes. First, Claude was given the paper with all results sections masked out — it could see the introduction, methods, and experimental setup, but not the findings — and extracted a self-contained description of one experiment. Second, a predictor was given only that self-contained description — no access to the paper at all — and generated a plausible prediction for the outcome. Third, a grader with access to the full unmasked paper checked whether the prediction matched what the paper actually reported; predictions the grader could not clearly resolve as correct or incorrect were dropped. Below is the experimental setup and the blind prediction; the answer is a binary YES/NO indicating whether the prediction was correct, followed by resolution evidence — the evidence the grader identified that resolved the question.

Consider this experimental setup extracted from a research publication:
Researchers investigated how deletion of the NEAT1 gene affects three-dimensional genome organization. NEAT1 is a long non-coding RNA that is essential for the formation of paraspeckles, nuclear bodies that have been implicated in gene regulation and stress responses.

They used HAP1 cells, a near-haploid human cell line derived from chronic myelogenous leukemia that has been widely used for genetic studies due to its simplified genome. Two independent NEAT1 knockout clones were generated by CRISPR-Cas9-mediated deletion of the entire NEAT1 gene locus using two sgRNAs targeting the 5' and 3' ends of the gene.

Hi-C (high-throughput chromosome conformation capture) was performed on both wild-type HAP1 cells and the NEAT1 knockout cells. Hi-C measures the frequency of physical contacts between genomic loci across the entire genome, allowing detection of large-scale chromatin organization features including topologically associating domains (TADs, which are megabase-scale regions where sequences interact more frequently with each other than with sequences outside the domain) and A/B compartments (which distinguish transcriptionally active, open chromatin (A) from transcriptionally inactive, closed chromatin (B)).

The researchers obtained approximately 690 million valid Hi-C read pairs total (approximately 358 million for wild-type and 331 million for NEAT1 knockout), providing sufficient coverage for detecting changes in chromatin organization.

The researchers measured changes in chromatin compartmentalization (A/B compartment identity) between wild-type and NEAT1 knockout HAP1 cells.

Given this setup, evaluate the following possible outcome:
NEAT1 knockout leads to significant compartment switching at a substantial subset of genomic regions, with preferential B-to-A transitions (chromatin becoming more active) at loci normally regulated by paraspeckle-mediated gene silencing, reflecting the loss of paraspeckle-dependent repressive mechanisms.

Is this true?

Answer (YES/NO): NO